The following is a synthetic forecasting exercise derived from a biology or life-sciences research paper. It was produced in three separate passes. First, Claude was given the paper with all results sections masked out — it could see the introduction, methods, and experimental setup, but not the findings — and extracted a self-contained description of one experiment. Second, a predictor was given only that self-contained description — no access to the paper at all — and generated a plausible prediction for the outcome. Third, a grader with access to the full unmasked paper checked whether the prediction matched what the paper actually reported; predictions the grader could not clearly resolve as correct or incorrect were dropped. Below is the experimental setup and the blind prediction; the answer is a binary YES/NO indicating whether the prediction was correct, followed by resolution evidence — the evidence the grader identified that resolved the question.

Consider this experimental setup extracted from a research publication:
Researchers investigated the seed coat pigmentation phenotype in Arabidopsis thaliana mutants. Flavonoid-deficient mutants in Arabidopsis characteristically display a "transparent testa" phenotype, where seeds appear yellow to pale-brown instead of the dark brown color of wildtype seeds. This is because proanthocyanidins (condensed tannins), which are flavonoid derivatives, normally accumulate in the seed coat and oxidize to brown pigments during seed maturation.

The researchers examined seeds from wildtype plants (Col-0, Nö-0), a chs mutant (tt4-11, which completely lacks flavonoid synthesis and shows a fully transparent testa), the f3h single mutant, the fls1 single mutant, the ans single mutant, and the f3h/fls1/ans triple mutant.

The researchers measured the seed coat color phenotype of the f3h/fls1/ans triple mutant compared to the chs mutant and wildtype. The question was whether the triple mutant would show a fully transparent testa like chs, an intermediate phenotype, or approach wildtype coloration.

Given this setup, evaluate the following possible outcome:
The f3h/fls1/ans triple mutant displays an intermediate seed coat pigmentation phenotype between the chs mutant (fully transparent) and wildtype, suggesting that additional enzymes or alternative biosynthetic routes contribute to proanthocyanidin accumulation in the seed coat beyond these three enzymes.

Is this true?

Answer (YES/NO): YES